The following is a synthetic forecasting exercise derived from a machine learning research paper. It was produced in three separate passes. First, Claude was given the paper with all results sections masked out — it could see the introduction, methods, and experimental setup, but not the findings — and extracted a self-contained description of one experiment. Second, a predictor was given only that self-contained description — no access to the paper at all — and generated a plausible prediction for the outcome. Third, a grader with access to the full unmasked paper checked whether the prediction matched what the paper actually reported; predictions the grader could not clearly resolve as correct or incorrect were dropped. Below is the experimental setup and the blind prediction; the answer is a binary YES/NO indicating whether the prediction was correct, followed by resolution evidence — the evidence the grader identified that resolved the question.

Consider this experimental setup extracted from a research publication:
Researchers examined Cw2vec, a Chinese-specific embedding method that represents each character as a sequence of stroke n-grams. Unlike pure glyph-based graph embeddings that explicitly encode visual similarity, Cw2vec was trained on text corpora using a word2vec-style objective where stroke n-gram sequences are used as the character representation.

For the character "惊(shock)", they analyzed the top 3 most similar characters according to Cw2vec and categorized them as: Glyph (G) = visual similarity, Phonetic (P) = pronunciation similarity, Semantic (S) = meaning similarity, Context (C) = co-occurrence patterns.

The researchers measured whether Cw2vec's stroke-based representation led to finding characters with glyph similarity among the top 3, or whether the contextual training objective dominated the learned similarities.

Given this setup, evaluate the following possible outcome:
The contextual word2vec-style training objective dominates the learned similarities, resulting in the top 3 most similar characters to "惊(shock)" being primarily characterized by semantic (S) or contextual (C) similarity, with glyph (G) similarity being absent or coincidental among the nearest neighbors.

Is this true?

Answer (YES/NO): YES